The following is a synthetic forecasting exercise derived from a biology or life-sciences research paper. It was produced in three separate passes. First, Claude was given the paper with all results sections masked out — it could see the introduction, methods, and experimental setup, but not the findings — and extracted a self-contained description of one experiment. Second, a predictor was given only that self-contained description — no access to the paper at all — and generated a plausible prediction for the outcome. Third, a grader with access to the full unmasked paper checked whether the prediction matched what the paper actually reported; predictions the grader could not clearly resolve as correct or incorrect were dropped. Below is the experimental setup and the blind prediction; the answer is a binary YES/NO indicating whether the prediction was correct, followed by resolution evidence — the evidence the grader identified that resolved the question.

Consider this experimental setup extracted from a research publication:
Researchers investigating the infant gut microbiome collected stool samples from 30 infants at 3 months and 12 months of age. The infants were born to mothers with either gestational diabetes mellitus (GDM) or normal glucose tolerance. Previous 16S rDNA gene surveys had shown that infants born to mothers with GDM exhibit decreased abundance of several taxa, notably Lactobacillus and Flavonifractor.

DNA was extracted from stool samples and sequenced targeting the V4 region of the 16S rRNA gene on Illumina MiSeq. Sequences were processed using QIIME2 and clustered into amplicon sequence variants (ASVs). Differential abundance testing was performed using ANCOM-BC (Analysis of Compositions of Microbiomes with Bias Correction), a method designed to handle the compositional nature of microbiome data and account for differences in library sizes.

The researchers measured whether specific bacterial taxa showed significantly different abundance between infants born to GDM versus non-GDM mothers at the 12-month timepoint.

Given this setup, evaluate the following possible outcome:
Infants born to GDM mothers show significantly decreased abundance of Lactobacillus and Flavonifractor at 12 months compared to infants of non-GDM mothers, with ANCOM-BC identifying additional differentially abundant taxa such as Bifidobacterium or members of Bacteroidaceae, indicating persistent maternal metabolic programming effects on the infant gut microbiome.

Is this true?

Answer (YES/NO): NO